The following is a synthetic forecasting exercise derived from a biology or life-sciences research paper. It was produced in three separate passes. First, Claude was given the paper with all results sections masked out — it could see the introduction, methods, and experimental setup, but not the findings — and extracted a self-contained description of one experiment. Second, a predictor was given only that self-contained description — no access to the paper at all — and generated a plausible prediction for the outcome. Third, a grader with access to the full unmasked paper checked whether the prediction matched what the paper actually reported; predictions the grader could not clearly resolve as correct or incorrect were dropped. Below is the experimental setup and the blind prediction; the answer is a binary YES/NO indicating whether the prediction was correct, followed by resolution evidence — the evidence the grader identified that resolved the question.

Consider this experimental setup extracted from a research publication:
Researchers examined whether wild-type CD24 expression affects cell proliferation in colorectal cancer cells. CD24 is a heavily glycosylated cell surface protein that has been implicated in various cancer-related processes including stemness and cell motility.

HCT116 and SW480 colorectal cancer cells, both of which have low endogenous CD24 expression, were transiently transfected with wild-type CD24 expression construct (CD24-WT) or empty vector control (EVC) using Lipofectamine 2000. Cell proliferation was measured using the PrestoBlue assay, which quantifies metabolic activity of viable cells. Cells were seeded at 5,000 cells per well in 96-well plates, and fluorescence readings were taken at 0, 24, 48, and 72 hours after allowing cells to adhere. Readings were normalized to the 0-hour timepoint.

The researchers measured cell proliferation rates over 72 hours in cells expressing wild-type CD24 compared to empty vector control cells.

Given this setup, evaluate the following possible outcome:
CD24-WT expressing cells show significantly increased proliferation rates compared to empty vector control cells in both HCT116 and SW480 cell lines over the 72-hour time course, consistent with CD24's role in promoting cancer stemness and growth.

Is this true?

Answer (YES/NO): NO